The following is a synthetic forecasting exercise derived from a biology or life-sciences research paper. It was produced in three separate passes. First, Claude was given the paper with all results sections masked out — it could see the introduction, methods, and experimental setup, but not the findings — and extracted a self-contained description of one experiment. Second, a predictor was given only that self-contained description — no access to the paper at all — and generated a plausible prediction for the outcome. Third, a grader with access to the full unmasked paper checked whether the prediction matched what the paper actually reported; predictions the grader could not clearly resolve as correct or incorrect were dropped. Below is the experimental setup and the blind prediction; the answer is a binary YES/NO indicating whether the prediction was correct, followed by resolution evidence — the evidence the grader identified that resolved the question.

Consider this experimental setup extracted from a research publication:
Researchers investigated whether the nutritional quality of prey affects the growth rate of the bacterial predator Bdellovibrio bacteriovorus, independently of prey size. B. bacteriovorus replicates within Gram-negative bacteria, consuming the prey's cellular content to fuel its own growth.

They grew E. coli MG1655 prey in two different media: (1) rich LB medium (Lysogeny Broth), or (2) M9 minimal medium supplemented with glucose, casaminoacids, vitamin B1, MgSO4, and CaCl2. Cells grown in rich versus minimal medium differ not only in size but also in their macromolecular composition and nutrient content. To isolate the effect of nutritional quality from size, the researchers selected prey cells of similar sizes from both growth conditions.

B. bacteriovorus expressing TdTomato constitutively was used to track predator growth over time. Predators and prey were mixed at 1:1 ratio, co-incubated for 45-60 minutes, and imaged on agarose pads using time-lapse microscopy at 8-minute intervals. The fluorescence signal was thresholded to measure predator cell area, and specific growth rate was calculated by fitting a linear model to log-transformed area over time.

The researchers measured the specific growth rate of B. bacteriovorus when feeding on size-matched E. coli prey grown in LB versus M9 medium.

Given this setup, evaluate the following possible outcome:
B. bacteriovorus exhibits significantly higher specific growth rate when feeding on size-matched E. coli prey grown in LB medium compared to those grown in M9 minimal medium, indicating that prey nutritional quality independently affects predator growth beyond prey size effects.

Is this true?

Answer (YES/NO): YES